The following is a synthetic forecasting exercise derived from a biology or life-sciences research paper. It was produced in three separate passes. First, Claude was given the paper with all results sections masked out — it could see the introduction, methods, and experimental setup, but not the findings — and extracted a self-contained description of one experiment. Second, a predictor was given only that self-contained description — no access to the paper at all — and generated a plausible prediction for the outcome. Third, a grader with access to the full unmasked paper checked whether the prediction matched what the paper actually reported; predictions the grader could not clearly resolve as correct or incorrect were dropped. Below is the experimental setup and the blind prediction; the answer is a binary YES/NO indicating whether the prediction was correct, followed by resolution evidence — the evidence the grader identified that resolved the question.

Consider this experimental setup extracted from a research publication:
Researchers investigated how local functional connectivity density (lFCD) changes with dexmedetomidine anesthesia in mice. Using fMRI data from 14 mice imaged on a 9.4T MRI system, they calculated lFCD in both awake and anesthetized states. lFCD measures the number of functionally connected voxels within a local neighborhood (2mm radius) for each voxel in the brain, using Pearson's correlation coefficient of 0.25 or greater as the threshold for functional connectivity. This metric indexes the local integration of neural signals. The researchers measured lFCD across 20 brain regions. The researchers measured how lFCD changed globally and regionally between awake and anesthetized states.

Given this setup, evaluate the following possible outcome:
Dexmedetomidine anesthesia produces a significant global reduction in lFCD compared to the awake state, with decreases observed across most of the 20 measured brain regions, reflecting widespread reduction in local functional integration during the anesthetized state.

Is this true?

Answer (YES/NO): YES